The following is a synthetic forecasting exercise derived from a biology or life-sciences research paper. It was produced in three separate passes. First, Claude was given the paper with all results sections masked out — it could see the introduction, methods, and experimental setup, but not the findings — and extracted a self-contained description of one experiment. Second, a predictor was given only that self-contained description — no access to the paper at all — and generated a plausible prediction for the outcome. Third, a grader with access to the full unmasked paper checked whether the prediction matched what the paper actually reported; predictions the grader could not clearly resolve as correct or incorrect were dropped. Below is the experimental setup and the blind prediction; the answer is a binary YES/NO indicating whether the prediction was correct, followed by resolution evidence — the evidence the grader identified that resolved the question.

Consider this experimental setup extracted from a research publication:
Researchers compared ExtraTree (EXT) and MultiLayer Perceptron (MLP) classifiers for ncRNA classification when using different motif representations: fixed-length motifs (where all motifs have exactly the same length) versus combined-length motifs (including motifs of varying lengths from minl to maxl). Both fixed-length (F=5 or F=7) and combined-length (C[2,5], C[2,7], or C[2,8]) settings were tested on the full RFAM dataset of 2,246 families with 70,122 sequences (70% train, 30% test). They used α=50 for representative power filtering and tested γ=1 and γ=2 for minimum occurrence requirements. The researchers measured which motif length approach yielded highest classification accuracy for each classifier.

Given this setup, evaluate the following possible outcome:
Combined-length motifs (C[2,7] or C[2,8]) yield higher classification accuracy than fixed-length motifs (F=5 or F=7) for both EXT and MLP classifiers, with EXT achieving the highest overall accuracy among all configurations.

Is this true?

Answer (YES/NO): NO